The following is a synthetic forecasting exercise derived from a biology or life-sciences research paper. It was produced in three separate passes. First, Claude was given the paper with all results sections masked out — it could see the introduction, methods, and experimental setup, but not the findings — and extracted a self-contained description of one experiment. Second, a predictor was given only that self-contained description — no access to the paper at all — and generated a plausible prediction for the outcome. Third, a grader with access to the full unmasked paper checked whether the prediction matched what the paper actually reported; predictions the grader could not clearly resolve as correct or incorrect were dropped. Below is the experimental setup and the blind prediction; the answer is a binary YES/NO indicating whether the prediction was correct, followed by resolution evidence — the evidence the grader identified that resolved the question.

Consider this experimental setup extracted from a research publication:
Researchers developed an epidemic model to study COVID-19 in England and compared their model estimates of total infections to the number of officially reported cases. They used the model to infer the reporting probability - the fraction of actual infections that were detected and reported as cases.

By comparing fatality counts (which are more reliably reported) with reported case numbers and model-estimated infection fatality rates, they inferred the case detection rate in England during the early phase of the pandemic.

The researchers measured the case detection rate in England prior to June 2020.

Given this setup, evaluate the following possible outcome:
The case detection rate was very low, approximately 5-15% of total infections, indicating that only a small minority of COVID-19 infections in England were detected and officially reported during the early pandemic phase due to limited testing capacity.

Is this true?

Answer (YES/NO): NO